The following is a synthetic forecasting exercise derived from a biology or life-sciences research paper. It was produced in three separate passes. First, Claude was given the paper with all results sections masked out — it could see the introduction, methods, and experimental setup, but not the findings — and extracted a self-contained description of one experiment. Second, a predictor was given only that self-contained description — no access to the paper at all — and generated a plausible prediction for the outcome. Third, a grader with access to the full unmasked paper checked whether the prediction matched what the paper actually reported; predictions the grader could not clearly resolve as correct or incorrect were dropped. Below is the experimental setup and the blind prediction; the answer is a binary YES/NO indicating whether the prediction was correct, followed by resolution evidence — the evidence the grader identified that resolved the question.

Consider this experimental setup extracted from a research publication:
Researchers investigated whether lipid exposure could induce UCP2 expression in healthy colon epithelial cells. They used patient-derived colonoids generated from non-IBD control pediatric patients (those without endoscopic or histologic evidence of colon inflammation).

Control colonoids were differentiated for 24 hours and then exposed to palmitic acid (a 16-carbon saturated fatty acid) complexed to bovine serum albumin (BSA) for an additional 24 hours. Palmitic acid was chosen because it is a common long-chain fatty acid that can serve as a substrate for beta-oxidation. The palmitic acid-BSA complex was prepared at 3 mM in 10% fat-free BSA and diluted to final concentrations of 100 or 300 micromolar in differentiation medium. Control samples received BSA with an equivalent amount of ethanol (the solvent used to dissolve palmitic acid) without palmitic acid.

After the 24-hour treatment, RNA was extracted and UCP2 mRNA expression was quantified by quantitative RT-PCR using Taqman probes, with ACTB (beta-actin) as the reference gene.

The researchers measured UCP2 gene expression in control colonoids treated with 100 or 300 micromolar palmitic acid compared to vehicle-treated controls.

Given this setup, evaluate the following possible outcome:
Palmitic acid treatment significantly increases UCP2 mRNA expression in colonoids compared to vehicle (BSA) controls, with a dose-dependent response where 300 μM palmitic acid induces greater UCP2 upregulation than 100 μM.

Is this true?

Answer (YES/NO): YES